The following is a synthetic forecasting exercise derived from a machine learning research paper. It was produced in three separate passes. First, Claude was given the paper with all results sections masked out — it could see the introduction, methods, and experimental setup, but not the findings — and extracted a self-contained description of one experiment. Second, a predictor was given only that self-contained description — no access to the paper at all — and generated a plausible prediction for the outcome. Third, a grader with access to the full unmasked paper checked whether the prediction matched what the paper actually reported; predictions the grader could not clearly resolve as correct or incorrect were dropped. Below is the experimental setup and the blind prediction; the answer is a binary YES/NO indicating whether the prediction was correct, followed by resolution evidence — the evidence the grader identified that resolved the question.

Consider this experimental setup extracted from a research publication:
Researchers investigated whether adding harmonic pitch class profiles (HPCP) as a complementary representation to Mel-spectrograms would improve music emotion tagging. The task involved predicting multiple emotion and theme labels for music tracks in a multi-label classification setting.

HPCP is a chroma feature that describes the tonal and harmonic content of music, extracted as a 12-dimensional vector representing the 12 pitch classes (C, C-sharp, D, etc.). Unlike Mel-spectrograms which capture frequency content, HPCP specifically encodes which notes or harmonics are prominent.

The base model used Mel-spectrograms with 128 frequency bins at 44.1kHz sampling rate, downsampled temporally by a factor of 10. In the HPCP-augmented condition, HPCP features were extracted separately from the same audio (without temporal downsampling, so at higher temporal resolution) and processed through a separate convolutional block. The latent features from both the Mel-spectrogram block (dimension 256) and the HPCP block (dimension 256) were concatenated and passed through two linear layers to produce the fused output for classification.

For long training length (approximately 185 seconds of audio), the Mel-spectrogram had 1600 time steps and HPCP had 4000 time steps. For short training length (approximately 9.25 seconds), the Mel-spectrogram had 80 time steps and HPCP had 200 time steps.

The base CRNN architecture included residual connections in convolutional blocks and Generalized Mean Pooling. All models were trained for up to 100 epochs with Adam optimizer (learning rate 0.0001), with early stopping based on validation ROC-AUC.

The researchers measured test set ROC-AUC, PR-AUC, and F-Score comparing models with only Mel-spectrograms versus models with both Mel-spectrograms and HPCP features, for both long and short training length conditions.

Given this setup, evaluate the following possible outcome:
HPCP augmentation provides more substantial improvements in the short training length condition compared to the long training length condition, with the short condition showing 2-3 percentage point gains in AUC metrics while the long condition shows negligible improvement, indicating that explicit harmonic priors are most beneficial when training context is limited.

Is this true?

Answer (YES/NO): NO